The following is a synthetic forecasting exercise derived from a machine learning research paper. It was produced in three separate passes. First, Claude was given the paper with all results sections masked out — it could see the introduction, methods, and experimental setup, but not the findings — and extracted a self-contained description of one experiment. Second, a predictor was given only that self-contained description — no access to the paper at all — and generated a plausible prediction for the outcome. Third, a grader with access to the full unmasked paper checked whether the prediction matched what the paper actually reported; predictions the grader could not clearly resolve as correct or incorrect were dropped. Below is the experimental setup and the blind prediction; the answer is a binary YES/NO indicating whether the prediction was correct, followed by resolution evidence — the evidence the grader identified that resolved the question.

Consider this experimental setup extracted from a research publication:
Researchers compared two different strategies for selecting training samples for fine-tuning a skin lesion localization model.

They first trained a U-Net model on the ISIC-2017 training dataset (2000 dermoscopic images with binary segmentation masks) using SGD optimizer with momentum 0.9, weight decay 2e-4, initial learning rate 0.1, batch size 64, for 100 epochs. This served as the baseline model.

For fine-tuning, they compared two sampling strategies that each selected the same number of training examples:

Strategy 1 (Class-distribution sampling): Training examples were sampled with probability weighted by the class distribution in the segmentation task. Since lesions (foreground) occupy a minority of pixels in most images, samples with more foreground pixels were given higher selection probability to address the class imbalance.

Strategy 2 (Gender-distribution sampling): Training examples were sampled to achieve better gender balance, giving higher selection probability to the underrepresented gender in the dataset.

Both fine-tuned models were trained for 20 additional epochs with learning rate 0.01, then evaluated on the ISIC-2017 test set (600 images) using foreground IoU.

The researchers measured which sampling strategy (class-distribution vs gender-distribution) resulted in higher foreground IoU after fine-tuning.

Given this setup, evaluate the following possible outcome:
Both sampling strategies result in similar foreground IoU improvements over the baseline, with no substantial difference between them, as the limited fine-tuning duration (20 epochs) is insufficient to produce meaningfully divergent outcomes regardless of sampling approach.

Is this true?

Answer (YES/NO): NO